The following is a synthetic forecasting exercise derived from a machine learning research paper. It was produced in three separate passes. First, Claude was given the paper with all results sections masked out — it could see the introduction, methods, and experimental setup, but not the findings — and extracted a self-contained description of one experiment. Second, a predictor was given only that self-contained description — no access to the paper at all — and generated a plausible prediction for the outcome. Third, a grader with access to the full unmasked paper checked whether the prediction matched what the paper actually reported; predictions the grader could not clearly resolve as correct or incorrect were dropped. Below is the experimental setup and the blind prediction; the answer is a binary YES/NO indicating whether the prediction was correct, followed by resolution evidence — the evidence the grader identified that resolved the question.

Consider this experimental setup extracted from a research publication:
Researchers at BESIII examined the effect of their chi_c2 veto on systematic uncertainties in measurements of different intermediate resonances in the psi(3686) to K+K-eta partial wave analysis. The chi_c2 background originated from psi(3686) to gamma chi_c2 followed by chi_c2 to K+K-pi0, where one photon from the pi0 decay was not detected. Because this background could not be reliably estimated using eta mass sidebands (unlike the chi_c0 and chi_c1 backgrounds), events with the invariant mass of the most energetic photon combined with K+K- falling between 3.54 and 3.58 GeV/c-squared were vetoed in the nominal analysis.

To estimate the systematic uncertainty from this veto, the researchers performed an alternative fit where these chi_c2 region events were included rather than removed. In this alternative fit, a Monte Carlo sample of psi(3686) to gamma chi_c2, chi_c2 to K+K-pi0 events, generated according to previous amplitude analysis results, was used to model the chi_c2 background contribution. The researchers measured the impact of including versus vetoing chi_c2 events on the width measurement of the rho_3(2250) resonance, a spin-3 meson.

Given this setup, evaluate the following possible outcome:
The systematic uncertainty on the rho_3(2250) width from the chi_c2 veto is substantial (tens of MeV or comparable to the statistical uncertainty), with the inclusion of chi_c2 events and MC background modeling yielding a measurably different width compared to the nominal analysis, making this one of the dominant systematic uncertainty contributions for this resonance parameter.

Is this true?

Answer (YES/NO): YES